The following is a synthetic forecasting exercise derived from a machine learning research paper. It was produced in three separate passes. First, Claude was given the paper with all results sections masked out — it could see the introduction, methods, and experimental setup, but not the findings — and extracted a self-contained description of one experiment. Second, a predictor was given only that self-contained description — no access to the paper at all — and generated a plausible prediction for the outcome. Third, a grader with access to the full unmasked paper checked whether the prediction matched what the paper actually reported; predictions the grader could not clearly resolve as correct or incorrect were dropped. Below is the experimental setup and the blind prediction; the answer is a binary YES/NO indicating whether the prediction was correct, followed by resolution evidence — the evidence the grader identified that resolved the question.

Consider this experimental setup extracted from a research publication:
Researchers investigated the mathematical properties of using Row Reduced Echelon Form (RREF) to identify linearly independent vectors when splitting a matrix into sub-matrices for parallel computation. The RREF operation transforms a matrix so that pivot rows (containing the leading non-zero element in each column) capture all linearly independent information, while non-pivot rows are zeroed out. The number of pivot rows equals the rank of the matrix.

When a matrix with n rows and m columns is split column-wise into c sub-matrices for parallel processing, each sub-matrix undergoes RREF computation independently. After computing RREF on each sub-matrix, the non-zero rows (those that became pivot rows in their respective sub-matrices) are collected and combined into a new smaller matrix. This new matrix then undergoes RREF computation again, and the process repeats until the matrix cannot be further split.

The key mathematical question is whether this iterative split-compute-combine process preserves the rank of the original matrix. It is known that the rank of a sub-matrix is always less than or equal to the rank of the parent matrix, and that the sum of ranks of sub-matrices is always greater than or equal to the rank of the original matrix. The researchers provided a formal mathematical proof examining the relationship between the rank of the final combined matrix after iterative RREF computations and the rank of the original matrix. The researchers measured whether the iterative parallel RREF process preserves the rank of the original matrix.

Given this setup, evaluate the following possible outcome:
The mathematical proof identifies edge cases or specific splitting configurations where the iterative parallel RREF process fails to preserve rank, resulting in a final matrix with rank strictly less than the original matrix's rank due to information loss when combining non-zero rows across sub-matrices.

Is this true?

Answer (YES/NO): NO